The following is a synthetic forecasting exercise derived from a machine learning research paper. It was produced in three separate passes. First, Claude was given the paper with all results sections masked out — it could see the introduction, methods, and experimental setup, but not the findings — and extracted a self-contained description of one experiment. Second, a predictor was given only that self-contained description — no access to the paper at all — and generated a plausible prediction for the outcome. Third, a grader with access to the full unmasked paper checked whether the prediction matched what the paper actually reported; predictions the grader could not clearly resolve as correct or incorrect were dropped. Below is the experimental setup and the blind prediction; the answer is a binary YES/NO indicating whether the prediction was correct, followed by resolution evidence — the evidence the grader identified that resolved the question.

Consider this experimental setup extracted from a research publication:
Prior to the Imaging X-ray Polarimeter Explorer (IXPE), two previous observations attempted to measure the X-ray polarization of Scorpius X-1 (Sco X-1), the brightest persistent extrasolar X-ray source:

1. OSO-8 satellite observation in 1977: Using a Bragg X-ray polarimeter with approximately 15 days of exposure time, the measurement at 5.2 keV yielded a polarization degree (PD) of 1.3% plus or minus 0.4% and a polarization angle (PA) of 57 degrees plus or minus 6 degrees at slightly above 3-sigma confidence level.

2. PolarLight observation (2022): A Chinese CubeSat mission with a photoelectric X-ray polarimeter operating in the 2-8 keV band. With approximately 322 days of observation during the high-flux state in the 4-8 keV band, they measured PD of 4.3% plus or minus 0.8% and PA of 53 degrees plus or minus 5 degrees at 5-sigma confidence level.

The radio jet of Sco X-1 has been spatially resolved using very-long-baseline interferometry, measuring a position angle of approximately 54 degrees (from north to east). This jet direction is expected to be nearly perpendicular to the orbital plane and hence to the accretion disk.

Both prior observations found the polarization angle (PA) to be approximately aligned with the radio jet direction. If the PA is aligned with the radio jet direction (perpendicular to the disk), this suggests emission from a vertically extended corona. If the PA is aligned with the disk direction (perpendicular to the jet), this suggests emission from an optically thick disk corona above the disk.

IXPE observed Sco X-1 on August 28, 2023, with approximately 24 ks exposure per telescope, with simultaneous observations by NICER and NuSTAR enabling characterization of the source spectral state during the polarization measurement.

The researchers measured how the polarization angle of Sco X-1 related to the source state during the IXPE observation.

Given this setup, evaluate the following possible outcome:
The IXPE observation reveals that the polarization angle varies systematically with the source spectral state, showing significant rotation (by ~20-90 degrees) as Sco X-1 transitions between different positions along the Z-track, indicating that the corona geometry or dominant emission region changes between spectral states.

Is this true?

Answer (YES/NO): NO